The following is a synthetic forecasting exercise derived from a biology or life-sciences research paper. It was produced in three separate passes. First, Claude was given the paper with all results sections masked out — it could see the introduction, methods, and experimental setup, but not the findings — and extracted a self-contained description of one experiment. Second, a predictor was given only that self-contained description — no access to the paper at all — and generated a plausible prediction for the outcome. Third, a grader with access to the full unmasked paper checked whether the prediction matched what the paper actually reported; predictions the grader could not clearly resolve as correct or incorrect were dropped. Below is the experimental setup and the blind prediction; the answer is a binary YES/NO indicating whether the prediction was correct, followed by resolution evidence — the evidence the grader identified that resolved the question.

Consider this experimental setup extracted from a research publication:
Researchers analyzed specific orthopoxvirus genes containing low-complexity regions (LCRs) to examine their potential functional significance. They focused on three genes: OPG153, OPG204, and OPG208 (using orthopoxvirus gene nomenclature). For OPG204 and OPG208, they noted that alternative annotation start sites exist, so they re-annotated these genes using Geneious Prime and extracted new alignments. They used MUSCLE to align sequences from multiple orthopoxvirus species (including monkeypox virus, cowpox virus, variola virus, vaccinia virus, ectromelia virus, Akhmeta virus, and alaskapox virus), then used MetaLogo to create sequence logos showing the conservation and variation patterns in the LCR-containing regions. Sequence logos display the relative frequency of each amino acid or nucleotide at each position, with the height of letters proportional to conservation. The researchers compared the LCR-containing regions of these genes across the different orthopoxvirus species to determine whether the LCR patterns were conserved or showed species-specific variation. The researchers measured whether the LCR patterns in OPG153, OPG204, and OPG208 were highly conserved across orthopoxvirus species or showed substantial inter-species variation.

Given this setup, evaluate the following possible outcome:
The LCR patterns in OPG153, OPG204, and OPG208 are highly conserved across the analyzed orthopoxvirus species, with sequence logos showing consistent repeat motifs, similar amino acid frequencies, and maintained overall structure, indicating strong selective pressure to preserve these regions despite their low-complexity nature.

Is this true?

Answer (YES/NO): NO